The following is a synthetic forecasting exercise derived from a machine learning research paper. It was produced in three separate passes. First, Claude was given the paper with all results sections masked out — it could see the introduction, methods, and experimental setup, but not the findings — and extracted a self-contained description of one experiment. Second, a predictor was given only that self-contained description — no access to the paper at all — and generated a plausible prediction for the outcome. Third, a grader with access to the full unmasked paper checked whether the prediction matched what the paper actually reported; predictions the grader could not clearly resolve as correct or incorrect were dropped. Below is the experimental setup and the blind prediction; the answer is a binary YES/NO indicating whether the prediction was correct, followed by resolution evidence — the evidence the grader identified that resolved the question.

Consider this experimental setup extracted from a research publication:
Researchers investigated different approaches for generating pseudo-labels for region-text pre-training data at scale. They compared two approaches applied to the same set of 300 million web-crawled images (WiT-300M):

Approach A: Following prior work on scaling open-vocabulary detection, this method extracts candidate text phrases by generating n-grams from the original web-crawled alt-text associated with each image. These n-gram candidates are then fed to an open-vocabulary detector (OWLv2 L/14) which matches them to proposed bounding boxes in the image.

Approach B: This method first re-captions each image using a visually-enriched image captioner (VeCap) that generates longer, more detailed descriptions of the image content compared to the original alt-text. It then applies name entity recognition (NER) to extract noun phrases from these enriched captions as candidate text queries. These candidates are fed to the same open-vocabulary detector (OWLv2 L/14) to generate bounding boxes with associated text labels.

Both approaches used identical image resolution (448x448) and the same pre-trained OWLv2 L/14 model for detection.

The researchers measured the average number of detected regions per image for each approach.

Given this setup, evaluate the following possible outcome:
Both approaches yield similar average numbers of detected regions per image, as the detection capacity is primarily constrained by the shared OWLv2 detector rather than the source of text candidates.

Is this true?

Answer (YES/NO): NO